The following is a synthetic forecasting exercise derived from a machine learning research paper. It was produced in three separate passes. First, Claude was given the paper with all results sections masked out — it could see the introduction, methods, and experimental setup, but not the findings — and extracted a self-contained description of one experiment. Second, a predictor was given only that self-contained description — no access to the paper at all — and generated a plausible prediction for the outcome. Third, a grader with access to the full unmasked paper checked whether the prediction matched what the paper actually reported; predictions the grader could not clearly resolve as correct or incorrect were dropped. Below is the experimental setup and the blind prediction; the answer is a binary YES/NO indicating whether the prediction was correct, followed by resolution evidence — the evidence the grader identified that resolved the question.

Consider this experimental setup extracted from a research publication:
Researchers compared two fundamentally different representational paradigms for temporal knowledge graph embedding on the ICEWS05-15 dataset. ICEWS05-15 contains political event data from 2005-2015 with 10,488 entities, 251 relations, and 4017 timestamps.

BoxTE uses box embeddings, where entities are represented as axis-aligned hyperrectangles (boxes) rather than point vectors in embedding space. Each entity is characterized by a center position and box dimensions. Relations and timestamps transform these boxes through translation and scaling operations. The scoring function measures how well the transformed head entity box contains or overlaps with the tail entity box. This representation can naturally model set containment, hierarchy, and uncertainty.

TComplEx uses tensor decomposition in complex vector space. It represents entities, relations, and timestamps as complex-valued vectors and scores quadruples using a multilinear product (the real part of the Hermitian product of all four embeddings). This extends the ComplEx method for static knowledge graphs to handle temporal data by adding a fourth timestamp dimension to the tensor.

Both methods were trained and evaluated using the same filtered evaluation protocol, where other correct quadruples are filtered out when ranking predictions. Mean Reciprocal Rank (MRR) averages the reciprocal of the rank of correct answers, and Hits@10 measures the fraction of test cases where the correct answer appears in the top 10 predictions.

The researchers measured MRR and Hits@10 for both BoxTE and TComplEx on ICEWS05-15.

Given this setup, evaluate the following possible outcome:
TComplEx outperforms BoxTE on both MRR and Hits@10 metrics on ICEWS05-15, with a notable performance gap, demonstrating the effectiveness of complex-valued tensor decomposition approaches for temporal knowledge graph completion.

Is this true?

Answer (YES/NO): NO